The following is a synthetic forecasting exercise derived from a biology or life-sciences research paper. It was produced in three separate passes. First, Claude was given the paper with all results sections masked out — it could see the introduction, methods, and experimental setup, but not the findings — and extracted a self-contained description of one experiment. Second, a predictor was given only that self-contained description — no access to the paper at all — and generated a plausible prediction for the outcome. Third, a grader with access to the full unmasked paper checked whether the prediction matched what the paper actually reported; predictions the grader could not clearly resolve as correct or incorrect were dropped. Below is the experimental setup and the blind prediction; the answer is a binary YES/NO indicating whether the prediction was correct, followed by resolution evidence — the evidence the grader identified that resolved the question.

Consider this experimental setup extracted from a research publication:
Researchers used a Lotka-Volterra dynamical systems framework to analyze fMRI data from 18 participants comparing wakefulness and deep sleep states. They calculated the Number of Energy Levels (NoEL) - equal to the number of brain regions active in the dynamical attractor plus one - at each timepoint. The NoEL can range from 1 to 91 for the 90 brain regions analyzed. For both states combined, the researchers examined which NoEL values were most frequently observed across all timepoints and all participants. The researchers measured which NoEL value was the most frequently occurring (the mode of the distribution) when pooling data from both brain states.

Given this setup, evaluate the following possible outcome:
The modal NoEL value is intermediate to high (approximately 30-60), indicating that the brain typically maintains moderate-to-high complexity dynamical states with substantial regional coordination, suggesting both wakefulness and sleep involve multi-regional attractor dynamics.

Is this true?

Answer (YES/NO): NO